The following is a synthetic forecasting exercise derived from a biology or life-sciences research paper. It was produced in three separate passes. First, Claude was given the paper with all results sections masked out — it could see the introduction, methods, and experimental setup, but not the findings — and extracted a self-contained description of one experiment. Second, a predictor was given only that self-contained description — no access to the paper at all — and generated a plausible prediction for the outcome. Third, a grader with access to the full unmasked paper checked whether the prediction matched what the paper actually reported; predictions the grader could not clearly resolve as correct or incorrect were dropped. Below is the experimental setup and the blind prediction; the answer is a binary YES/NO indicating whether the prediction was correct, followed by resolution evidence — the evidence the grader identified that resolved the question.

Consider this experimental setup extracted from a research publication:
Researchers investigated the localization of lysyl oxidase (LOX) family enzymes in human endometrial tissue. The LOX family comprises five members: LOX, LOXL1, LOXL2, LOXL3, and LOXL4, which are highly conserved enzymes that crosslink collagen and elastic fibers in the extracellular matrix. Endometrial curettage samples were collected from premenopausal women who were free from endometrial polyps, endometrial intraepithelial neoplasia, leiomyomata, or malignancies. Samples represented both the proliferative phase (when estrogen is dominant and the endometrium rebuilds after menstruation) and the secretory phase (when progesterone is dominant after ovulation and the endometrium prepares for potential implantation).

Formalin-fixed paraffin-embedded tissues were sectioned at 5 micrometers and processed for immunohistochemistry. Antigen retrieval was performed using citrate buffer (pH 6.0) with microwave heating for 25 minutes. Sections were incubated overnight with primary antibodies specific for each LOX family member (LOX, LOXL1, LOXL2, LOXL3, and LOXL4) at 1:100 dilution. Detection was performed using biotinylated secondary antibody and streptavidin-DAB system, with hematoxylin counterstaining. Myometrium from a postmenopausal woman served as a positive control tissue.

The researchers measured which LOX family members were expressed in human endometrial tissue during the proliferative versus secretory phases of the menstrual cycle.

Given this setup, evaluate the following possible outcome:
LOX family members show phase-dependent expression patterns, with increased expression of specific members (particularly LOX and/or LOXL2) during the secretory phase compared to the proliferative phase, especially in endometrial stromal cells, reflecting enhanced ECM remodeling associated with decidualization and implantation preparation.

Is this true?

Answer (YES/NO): NO